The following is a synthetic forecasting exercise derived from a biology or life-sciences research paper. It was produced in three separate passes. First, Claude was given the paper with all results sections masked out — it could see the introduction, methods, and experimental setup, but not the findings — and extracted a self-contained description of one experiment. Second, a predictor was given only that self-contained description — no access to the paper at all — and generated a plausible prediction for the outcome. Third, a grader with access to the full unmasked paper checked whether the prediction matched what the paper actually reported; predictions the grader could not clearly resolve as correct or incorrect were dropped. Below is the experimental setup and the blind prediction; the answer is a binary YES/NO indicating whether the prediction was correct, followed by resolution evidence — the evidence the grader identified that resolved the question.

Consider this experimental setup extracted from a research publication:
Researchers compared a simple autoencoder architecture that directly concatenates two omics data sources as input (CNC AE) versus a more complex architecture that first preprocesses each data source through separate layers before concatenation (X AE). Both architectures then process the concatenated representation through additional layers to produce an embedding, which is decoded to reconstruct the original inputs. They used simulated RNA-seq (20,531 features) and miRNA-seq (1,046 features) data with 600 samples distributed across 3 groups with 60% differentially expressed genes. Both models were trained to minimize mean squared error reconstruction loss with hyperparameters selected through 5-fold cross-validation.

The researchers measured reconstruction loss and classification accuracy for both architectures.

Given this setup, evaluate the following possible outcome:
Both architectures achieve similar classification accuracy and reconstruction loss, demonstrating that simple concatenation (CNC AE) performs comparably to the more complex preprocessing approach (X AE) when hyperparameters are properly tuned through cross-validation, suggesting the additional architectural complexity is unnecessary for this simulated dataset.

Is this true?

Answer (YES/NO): YES